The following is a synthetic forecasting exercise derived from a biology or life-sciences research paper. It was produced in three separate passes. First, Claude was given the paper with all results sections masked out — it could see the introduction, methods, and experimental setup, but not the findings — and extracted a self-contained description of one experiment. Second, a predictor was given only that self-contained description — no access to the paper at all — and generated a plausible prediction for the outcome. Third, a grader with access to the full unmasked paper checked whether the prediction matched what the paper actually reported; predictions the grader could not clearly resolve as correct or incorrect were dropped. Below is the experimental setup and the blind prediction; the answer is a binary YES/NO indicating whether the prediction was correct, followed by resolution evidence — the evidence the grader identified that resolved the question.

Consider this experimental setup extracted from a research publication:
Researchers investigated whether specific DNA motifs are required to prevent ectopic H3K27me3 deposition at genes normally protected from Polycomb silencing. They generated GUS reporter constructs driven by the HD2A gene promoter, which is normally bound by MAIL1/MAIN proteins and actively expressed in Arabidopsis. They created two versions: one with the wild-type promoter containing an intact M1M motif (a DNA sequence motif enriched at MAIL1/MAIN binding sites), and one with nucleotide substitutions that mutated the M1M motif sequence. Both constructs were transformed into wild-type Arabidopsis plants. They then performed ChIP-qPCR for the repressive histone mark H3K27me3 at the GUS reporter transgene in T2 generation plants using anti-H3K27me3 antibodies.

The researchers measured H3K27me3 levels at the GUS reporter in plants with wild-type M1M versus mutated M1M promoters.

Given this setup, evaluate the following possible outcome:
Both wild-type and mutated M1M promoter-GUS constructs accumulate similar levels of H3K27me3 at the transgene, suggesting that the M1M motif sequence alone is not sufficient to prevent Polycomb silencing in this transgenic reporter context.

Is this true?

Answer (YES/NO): NO